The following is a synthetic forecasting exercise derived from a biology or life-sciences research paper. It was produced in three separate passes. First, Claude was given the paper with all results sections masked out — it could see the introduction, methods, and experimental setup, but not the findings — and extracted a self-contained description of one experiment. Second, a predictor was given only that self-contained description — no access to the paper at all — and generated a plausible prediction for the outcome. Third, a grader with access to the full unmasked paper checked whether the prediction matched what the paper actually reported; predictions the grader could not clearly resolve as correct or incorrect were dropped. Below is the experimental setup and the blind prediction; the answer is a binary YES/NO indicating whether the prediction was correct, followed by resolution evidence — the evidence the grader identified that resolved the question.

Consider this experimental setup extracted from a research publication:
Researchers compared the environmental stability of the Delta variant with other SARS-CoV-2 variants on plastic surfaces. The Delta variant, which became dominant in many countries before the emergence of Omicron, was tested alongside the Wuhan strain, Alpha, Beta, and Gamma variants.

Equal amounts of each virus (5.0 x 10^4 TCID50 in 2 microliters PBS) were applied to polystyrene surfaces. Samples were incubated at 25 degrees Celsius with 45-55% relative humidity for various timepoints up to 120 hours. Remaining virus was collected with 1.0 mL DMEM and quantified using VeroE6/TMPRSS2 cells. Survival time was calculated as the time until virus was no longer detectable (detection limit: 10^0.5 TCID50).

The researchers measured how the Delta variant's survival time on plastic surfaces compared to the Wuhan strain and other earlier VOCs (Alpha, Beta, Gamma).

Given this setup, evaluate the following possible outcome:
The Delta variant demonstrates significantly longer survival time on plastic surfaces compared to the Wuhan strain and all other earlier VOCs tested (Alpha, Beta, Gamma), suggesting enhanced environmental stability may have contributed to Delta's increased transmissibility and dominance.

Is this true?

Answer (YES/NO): NO